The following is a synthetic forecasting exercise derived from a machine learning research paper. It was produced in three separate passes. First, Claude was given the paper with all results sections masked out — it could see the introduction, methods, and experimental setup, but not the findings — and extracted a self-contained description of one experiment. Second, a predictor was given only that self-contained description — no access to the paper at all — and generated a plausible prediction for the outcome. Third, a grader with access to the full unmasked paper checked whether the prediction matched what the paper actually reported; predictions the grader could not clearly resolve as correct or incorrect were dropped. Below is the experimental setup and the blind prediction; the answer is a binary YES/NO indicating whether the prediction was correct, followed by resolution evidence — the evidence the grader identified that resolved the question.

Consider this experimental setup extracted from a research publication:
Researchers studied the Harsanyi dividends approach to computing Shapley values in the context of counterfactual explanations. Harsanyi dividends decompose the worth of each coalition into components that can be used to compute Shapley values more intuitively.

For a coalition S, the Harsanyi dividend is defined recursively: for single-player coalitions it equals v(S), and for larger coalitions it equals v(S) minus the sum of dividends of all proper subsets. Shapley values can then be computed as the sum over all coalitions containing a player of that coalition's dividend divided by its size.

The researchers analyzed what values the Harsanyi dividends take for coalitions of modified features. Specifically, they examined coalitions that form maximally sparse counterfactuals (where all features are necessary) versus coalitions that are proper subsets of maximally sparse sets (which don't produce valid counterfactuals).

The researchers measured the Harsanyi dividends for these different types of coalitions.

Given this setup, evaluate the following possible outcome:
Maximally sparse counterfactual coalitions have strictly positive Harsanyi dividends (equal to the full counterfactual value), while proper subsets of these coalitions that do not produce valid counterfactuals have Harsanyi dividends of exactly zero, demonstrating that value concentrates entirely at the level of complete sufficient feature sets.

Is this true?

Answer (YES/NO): YES